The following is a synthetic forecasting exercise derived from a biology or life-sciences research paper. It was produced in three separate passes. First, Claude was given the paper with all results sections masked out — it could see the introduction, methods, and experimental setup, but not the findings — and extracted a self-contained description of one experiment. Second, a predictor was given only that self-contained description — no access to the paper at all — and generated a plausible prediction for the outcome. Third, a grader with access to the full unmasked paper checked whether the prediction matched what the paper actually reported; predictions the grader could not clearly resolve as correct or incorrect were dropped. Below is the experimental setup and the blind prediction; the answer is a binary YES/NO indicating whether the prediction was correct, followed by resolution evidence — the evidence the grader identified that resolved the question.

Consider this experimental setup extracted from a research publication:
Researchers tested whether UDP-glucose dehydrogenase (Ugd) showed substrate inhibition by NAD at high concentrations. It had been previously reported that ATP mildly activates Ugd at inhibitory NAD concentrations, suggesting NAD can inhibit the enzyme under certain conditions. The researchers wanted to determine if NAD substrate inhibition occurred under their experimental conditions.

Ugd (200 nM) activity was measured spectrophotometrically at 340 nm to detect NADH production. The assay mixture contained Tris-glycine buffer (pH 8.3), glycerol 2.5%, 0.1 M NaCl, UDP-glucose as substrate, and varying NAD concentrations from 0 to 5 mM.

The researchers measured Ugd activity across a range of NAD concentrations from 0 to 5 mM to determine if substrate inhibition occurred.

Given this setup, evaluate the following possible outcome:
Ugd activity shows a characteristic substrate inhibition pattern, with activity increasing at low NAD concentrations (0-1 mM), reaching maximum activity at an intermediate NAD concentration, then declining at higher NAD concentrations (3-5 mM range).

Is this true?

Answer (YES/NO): NO